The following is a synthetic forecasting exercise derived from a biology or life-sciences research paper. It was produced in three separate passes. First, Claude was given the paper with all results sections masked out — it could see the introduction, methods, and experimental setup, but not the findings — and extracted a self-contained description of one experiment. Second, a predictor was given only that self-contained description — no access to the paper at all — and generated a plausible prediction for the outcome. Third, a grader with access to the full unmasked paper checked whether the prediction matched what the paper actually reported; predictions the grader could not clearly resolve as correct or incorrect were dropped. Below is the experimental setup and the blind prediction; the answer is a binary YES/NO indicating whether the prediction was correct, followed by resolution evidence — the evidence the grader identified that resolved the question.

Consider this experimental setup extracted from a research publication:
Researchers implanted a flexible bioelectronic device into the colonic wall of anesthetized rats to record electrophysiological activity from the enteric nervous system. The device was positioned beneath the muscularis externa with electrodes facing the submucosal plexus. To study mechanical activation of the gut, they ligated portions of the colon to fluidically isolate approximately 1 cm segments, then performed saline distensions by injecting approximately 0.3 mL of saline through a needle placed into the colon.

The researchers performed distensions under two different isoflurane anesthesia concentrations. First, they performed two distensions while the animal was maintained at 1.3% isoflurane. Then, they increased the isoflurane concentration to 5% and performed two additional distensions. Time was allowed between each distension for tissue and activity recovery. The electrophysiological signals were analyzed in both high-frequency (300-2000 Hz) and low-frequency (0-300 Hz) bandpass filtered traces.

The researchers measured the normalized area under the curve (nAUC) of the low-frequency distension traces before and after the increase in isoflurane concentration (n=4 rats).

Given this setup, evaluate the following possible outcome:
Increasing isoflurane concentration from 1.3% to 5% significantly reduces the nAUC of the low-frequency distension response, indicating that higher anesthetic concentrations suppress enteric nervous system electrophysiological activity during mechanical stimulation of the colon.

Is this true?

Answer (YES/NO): YES